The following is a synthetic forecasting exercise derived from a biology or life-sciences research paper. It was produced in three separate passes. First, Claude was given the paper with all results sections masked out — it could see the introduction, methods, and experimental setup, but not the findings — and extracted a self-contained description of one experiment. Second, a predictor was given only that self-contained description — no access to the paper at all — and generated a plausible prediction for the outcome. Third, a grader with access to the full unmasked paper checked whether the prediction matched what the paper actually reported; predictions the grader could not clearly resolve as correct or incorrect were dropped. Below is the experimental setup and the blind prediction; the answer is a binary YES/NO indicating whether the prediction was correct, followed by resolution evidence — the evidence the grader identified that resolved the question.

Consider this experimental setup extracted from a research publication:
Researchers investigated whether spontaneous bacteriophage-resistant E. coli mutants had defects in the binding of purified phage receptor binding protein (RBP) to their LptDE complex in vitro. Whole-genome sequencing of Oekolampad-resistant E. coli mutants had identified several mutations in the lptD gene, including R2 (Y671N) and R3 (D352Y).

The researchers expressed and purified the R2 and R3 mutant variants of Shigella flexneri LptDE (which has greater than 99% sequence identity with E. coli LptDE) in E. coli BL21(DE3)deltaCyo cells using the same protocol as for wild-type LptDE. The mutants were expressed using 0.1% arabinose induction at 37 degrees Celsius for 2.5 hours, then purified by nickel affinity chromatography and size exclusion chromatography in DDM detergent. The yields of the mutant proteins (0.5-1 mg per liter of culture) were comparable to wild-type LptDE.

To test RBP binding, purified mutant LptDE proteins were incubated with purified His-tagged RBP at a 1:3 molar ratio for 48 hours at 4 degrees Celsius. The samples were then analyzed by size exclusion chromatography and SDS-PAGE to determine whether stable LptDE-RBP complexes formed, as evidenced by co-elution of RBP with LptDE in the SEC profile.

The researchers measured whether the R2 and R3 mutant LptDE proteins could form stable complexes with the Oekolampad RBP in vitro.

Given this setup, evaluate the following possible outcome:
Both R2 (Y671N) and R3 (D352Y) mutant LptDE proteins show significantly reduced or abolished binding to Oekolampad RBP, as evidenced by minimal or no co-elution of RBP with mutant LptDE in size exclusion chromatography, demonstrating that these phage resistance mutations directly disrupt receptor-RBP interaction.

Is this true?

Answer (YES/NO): YES